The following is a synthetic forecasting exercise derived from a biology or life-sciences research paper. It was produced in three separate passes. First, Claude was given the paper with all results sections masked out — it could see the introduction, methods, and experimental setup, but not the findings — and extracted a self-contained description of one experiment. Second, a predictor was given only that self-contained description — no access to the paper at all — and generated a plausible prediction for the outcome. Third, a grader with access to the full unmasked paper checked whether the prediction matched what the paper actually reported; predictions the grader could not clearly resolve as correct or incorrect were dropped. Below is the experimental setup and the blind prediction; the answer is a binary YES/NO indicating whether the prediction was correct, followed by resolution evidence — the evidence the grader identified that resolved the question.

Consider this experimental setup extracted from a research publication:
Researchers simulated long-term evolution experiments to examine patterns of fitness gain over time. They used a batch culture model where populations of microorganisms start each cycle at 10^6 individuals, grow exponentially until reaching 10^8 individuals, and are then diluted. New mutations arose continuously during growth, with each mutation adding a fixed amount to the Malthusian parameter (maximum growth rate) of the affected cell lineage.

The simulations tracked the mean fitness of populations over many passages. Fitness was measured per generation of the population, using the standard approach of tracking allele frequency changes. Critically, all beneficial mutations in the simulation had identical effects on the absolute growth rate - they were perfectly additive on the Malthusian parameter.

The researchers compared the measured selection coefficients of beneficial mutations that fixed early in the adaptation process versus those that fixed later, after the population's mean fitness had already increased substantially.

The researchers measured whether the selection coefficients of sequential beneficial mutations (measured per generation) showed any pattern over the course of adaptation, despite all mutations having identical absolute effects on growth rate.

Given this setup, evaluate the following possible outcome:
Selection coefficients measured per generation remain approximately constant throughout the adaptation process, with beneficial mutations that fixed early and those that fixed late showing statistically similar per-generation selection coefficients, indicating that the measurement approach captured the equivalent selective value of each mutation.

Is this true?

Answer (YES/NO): NO